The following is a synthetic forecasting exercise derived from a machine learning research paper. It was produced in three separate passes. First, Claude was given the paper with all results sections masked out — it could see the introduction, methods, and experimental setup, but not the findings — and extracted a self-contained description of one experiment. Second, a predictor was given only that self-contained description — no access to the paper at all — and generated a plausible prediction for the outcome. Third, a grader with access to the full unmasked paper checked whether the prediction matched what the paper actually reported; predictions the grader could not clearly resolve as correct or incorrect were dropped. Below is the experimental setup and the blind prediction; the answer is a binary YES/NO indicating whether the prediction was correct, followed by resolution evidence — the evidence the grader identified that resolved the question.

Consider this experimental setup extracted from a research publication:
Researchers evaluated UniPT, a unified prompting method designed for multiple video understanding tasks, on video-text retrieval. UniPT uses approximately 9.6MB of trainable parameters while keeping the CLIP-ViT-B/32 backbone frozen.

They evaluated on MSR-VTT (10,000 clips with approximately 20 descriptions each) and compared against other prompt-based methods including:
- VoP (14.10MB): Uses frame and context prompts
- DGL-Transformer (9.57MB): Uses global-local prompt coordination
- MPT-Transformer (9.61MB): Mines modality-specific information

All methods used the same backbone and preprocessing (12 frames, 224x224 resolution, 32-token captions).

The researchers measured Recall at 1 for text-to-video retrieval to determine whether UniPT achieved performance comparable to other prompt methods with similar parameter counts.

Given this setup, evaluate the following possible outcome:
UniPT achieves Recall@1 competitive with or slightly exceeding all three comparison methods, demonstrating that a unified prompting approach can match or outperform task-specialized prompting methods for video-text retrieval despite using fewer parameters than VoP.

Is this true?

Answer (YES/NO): NO